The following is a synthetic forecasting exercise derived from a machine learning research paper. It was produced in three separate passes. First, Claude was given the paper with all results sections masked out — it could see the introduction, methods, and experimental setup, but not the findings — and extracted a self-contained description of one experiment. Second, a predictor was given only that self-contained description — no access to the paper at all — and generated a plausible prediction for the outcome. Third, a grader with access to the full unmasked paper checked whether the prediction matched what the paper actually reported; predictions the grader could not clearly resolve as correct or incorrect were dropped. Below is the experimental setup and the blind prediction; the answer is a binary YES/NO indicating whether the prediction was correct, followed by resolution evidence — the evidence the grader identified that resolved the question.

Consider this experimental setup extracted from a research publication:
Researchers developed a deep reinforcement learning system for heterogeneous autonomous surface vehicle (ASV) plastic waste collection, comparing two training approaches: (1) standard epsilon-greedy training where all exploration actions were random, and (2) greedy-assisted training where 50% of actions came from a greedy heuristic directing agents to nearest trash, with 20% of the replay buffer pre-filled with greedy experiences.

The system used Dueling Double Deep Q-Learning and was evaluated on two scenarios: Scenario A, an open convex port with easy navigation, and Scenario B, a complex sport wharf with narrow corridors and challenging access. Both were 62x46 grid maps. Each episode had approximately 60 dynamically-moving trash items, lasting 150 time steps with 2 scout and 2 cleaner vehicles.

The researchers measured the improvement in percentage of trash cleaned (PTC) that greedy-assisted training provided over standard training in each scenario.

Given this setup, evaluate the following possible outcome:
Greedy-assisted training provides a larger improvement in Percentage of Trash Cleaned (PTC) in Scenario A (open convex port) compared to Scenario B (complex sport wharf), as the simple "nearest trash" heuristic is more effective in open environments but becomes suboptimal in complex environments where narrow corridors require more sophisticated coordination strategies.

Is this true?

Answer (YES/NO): NO